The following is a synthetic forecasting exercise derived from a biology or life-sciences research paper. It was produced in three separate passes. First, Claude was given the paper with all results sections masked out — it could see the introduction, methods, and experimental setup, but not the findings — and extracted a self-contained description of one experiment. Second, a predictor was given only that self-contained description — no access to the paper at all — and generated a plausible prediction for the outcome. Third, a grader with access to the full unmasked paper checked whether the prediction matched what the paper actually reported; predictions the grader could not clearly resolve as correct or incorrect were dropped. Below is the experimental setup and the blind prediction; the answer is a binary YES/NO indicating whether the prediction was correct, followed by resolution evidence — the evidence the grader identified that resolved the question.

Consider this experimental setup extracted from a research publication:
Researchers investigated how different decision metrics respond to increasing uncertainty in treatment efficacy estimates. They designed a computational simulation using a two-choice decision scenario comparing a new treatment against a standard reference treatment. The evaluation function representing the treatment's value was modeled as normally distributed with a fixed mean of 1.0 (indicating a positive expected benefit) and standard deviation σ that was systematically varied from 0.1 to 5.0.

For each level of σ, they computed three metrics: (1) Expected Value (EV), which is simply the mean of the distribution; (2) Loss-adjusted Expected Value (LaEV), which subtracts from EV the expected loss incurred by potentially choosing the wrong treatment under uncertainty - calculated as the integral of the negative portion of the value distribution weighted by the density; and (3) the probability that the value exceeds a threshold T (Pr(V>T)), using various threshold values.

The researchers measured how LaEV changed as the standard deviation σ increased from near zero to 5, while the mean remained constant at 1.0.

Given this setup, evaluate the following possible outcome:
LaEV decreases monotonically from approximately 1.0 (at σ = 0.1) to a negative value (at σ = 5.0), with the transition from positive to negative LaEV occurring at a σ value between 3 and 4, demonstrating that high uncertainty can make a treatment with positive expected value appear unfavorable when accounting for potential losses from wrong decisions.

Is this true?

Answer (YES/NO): YES